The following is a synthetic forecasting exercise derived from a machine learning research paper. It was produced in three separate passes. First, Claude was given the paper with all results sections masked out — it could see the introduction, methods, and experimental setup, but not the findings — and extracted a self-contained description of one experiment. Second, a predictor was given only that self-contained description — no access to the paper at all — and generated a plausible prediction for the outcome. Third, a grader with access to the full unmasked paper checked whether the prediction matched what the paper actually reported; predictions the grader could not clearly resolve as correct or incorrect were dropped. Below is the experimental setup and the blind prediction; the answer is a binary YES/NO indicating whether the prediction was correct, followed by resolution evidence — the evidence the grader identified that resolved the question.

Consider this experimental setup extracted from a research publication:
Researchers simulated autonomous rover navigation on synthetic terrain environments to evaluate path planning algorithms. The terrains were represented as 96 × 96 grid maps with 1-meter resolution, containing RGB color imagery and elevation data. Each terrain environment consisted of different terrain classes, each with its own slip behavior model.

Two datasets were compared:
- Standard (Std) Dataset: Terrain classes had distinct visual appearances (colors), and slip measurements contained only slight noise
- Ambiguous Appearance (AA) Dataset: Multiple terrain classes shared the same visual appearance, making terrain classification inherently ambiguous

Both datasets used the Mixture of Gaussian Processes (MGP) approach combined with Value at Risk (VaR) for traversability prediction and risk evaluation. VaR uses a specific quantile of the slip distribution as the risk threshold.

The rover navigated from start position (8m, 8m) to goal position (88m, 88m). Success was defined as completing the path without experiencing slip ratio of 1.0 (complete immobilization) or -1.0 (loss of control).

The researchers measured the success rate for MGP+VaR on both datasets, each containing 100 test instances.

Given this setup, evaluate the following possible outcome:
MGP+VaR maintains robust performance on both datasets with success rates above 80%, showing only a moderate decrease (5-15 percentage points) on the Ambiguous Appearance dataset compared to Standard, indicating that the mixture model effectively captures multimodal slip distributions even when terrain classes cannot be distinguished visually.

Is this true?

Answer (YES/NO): NO